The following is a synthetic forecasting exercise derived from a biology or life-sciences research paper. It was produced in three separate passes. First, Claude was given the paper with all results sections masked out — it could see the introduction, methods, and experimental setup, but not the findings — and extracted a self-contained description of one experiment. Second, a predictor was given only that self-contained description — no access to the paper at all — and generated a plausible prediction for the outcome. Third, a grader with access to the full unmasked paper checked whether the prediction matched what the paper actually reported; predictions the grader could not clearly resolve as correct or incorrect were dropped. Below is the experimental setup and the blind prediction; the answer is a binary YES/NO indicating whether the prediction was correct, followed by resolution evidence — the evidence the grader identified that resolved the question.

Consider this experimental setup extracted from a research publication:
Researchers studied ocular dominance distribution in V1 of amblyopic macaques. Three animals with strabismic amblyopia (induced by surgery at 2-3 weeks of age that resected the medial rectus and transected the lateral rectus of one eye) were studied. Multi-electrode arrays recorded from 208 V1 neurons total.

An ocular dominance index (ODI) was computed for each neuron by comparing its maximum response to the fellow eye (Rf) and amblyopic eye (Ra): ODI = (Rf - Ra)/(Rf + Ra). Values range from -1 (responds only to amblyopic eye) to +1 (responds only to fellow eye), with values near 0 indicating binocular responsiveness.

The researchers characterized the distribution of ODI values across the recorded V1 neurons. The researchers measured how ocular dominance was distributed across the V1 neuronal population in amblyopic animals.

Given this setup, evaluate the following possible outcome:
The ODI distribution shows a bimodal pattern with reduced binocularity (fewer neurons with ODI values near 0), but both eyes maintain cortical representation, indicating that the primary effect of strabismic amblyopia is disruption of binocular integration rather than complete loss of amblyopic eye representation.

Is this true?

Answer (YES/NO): NO